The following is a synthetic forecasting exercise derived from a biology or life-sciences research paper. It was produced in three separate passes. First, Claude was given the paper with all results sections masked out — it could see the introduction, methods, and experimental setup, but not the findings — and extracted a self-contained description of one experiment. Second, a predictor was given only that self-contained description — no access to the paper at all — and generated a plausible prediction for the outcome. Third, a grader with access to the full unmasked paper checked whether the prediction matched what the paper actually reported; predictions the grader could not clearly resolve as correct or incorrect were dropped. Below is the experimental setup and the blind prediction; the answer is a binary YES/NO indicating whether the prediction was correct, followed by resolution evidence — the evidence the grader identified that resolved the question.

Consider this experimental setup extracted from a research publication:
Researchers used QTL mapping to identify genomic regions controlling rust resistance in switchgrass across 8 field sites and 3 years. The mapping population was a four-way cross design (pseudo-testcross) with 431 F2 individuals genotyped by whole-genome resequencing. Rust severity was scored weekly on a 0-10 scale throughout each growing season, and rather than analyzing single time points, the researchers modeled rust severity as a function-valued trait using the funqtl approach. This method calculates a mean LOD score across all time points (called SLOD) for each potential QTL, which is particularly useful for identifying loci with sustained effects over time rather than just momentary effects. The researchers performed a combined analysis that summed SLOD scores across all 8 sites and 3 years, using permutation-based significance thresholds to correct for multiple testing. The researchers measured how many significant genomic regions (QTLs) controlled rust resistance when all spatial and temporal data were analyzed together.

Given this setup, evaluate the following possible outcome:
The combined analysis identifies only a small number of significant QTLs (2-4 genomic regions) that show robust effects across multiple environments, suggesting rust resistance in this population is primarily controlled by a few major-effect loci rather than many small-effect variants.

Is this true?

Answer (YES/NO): NO